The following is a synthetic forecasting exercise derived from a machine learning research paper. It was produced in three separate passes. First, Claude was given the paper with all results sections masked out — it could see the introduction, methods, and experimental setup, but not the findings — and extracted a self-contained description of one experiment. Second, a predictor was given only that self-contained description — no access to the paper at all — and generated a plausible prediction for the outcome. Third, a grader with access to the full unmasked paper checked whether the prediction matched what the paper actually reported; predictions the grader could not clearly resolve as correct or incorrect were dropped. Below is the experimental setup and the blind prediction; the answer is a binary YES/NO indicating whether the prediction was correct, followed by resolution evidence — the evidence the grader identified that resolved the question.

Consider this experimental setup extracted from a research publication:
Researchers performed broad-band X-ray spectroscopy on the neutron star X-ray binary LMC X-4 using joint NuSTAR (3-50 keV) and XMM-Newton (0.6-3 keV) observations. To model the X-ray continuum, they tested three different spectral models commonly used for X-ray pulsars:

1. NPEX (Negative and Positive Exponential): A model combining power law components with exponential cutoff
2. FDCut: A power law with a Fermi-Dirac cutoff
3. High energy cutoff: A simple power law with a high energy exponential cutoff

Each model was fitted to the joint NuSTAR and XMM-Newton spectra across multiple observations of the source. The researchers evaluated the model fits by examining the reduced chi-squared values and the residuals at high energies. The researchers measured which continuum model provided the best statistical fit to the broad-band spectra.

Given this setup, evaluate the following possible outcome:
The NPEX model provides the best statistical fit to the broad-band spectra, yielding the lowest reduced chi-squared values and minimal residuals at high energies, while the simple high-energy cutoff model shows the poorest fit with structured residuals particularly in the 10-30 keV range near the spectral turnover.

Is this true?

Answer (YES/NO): NO